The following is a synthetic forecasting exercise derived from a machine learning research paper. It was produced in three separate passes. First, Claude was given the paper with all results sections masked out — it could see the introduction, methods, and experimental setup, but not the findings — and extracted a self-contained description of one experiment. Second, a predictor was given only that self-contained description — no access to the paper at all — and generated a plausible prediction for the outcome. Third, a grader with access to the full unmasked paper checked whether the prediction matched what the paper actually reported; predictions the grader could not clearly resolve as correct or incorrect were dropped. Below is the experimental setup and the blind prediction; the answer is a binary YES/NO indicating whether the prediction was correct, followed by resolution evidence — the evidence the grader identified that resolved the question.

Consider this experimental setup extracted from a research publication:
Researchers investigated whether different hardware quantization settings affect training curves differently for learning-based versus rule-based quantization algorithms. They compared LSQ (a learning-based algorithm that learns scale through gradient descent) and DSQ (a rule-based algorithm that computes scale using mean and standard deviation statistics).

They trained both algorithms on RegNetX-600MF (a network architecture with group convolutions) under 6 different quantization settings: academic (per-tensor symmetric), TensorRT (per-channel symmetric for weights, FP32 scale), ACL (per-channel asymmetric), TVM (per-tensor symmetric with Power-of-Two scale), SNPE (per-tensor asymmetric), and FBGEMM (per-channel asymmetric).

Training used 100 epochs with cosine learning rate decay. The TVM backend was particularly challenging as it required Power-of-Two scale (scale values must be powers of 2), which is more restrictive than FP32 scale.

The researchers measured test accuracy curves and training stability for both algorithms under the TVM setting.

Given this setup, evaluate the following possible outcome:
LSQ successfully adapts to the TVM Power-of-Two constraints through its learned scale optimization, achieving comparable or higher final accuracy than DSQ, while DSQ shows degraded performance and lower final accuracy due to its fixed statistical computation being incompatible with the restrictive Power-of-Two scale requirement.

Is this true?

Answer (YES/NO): NO